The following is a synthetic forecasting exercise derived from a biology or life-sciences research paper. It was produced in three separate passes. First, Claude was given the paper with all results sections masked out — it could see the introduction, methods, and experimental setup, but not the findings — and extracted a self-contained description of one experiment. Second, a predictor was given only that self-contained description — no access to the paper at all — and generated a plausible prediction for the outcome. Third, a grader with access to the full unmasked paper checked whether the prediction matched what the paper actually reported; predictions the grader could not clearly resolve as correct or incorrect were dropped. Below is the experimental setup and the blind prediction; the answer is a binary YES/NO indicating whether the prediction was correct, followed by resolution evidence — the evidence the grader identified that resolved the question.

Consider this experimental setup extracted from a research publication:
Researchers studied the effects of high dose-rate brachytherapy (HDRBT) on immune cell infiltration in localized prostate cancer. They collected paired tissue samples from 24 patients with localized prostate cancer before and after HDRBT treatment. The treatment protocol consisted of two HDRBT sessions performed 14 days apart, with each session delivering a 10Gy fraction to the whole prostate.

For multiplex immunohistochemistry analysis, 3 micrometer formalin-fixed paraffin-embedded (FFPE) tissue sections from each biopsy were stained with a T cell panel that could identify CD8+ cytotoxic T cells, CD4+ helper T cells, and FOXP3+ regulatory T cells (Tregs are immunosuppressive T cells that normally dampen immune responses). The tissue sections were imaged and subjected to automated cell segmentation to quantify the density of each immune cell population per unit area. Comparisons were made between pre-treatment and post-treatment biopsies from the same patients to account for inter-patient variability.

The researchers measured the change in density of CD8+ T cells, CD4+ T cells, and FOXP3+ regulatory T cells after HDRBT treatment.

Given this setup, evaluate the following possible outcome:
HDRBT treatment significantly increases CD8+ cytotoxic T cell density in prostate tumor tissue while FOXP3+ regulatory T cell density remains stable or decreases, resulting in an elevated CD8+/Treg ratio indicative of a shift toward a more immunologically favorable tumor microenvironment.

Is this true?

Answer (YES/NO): NO